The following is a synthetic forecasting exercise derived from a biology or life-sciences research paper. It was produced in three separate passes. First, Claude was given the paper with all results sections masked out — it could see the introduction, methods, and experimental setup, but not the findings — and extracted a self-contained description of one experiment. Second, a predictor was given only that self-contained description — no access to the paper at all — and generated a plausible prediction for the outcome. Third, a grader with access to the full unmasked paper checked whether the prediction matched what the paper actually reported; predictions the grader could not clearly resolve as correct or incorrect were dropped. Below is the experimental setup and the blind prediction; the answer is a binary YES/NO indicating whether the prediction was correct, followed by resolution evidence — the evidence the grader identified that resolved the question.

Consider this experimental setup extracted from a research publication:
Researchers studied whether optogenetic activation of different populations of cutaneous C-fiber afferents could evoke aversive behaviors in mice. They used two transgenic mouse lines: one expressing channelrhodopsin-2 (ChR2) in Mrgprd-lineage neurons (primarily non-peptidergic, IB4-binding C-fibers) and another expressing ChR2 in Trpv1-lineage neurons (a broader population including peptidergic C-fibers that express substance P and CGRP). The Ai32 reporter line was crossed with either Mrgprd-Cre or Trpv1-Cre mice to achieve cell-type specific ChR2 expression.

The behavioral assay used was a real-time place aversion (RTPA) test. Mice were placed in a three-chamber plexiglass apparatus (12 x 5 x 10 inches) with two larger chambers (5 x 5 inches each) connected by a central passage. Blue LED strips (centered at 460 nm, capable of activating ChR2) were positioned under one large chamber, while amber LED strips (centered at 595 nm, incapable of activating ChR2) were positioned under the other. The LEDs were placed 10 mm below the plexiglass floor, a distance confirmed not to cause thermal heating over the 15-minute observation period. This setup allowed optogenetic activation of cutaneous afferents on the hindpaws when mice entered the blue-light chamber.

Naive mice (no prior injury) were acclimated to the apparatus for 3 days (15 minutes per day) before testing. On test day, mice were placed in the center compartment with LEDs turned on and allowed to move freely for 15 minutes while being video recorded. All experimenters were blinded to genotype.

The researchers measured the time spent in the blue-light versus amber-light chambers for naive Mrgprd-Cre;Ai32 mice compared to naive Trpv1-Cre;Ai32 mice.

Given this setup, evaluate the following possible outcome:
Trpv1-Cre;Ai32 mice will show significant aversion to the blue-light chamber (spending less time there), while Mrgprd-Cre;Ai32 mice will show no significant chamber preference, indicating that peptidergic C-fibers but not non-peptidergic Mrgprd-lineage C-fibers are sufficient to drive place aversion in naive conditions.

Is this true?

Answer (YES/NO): YES